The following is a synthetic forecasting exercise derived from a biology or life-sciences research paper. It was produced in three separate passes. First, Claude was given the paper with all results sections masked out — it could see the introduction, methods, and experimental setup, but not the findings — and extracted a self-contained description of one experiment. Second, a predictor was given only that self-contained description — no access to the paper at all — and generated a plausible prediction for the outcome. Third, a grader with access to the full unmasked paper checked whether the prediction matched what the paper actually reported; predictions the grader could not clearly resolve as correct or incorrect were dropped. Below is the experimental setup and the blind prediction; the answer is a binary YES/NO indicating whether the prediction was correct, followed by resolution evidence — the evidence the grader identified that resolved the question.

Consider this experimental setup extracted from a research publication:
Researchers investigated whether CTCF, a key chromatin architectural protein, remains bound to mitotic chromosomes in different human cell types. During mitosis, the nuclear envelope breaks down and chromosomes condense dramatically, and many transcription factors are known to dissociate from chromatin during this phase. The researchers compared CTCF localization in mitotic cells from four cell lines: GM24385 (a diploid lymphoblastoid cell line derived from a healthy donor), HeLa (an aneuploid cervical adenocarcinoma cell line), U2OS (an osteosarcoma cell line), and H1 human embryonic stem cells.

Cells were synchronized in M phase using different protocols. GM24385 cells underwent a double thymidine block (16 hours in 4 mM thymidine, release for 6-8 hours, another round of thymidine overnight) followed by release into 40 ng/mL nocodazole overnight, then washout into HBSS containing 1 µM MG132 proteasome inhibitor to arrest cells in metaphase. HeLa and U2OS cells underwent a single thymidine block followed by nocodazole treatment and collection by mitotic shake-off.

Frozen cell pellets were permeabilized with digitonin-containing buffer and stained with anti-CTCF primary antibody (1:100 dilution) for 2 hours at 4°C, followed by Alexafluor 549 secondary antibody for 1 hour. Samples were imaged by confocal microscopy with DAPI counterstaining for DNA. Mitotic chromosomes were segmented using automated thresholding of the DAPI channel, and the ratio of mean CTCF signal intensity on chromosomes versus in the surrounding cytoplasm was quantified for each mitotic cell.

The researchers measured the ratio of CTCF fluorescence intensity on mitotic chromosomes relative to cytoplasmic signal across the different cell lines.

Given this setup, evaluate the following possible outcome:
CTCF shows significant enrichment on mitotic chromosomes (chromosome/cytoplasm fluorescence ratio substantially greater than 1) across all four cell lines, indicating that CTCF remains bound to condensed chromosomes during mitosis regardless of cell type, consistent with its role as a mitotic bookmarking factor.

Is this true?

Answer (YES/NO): NO